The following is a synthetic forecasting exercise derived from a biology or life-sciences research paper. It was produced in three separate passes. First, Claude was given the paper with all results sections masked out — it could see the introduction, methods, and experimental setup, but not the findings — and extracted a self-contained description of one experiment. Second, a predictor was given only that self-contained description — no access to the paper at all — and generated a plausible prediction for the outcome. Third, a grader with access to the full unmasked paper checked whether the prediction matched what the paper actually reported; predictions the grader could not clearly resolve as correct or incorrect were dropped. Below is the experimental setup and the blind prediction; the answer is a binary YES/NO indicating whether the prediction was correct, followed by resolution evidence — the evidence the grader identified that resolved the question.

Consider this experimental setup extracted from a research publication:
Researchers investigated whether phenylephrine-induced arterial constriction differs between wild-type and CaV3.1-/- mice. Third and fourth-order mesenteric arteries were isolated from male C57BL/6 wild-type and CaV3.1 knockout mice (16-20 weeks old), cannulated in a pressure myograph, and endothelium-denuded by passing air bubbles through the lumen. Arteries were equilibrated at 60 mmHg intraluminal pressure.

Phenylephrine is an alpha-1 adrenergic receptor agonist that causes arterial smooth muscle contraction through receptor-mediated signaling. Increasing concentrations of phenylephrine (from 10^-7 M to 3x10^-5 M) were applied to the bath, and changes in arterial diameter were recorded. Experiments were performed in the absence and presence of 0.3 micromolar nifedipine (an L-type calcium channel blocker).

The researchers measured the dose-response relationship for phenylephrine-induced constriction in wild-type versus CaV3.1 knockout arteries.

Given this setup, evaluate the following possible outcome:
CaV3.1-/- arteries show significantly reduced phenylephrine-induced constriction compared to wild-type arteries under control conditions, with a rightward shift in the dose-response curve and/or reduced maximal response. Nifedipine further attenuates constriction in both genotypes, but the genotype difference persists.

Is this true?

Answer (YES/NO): NO